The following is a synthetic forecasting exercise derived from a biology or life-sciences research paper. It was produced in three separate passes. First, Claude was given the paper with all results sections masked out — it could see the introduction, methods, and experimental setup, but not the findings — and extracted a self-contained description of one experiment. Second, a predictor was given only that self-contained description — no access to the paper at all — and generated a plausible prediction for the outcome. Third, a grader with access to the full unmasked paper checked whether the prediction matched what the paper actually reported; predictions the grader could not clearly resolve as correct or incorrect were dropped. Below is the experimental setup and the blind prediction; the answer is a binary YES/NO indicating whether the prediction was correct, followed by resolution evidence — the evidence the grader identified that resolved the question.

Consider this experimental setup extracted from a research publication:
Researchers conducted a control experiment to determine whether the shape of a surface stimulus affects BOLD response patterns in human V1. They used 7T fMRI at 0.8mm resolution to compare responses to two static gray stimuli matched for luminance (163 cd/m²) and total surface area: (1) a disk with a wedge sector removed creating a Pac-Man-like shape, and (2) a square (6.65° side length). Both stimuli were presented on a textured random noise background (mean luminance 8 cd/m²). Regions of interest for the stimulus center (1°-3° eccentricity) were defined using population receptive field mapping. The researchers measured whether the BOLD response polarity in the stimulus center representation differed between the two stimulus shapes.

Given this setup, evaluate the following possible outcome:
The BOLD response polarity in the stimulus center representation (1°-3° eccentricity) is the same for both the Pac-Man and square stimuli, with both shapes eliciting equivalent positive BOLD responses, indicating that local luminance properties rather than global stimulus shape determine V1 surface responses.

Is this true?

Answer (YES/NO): NO